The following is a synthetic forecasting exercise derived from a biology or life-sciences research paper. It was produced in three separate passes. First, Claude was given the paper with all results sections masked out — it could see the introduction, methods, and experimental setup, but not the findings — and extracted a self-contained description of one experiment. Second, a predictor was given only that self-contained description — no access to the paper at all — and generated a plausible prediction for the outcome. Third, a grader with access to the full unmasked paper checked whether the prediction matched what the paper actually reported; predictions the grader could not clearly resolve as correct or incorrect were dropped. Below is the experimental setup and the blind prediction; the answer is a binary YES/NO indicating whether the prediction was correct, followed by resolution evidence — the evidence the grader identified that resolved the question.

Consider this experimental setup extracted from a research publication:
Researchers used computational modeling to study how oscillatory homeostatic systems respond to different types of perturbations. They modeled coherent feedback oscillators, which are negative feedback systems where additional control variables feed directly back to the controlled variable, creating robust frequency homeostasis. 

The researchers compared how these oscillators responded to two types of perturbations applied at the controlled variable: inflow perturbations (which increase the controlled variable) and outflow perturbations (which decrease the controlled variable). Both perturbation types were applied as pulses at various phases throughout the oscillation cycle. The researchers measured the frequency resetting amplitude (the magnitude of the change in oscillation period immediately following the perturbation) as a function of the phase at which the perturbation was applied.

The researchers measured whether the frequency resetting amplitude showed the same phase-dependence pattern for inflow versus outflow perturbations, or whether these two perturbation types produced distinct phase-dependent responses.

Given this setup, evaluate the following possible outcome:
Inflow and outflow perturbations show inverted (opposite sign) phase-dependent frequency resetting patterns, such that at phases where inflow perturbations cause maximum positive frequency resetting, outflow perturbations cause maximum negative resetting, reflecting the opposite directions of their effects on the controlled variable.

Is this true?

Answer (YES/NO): NO